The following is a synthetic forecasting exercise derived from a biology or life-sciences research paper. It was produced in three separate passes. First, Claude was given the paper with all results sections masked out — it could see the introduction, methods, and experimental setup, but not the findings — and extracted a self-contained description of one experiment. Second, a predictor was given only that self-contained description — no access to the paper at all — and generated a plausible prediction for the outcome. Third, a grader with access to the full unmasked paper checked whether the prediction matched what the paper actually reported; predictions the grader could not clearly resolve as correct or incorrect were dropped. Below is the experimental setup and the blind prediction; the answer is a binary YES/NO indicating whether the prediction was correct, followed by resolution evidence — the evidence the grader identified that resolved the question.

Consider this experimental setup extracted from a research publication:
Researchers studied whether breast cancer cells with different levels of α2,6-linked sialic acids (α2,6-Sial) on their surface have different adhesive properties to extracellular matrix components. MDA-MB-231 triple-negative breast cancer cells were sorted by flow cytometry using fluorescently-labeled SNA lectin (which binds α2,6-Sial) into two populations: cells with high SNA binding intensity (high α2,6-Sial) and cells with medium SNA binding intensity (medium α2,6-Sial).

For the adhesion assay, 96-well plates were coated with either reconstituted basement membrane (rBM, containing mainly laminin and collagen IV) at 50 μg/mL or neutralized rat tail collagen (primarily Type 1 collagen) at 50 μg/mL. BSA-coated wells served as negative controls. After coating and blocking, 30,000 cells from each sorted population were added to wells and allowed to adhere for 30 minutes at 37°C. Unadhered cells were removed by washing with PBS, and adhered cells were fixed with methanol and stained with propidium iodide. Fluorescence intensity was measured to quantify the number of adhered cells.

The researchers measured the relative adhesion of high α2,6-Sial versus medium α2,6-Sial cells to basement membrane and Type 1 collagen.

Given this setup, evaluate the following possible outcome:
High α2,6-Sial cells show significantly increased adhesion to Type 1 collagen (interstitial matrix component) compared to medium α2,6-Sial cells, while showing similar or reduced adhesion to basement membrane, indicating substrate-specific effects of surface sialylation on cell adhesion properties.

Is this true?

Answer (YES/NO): NO